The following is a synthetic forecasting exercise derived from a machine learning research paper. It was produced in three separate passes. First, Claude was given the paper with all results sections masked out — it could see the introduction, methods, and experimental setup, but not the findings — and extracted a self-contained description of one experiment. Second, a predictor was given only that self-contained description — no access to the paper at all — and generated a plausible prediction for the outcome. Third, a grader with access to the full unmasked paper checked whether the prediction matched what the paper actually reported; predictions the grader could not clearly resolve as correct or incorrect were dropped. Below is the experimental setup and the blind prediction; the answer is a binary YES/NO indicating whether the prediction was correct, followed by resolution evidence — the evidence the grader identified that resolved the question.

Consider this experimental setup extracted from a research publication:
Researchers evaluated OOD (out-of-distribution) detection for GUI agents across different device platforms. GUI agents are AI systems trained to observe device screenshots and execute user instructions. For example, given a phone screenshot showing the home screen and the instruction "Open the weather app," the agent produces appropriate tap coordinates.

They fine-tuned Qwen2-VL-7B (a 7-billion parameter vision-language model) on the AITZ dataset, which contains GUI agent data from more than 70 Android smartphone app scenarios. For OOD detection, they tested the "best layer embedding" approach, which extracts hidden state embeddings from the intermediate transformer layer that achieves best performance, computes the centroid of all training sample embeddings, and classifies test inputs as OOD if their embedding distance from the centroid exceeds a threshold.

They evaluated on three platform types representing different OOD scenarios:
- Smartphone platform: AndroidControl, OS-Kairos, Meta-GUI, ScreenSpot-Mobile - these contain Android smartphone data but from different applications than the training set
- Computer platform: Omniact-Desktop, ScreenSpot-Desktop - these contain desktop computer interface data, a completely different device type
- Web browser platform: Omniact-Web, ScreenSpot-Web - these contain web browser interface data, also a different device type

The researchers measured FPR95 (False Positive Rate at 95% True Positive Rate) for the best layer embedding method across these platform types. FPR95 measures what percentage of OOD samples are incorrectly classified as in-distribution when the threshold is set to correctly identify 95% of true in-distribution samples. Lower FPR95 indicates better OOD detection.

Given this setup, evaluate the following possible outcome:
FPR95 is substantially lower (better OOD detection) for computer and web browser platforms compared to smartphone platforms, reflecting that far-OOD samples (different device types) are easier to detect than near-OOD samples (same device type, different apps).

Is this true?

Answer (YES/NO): NO